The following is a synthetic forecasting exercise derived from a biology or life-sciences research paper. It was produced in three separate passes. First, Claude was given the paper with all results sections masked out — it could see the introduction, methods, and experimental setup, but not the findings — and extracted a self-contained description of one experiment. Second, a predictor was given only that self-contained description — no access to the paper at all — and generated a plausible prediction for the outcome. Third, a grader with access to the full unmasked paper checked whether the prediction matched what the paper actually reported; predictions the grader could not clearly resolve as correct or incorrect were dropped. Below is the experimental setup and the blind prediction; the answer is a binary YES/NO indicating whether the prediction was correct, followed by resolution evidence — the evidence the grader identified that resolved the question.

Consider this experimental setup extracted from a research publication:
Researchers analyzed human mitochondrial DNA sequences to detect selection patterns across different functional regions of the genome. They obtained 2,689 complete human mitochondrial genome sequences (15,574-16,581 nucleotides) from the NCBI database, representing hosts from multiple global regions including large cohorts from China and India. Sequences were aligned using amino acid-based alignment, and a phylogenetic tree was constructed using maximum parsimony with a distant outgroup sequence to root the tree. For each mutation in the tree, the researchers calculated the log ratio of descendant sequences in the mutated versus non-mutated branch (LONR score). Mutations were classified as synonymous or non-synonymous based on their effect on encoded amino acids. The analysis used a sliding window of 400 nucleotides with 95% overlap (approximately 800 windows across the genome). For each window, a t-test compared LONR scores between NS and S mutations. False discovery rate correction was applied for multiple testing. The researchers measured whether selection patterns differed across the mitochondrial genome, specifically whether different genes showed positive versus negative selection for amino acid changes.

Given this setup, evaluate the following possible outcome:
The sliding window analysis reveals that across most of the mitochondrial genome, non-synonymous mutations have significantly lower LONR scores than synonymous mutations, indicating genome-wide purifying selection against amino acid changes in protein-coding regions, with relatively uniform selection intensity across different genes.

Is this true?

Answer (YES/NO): NO